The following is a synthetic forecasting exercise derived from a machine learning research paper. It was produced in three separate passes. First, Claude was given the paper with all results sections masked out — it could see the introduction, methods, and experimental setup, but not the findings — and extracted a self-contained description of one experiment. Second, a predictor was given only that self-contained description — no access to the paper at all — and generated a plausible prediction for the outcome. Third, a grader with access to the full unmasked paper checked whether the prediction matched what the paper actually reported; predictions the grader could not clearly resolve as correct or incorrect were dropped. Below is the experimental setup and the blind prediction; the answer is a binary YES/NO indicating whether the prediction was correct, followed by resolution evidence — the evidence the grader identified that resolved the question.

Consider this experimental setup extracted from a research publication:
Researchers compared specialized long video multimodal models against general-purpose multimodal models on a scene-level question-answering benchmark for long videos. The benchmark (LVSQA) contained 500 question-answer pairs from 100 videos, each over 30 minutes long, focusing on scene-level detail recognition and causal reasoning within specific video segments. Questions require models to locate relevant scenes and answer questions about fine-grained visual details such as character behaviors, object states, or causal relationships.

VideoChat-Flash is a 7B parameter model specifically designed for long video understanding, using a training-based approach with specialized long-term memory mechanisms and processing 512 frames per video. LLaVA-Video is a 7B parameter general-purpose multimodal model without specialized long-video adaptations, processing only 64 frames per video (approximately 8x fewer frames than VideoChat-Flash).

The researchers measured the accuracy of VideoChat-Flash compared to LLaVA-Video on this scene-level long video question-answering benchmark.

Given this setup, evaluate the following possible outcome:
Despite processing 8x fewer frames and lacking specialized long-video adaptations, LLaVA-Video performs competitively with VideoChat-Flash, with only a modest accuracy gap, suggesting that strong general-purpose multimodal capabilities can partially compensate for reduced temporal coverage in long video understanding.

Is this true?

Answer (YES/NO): YES